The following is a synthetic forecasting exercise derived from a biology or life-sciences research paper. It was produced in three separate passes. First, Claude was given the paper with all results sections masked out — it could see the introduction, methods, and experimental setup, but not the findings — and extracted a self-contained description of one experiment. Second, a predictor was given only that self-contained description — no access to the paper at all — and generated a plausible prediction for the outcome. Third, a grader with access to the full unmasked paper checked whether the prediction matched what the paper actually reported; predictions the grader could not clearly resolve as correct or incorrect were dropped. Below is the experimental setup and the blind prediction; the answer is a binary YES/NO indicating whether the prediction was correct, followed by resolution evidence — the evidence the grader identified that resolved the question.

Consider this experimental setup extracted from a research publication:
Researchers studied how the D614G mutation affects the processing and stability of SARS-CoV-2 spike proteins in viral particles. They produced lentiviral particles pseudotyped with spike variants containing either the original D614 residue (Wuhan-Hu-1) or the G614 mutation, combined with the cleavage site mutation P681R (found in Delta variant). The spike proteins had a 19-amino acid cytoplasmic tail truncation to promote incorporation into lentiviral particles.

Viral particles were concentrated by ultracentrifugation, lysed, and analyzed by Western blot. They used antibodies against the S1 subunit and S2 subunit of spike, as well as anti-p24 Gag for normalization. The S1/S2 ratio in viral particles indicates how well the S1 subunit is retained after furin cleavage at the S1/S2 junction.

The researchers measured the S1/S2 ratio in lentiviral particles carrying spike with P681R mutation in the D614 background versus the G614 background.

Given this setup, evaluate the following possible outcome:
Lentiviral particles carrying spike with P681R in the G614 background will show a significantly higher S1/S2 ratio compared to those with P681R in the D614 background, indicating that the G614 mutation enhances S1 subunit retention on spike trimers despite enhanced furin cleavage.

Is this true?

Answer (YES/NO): YES